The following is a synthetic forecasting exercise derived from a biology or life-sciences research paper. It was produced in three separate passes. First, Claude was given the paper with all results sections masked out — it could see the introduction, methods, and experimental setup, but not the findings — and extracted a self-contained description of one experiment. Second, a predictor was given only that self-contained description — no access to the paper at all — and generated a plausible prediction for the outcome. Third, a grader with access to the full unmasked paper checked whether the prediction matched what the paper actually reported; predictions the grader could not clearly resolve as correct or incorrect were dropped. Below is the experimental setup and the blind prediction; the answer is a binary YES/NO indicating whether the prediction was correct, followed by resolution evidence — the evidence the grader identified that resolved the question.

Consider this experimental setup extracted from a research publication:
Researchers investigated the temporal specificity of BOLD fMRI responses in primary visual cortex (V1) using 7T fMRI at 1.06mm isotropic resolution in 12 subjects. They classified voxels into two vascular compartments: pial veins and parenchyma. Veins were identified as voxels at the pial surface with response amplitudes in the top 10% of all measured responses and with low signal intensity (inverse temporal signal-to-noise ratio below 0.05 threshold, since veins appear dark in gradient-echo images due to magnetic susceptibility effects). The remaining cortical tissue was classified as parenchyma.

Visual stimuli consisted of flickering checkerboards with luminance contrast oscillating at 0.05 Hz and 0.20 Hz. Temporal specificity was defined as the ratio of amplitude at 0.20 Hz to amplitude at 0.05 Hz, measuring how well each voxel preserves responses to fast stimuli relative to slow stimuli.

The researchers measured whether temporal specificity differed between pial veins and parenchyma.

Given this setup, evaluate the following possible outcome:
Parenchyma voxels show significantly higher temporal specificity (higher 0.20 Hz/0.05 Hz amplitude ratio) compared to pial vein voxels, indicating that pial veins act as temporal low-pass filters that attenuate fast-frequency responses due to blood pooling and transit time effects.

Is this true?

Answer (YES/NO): NO